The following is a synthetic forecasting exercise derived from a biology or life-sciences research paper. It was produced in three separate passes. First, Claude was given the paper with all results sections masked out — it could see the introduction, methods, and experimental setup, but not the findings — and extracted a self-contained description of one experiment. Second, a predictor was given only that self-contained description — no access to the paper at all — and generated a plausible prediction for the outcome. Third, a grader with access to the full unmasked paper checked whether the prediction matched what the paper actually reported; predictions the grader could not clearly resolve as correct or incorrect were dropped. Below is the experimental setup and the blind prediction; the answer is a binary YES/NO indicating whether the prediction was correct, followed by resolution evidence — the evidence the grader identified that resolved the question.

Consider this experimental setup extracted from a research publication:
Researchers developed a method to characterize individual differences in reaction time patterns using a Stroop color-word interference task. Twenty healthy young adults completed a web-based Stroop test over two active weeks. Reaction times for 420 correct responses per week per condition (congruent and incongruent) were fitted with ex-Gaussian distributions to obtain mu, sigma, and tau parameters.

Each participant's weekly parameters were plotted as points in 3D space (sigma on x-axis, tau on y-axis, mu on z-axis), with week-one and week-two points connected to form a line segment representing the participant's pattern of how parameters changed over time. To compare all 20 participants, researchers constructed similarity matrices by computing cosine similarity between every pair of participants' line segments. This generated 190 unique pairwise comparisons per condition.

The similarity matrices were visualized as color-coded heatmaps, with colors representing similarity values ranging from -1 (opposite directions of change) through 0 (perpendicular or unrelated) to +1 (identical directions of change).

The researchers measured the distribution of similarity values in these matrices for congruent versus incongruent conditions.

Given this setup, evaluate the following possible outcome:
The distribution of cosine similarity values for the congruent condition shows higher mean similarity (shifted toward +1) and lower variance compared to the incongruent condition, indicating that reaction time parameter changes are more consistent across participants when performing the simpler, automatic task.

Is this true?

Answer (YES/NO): NO